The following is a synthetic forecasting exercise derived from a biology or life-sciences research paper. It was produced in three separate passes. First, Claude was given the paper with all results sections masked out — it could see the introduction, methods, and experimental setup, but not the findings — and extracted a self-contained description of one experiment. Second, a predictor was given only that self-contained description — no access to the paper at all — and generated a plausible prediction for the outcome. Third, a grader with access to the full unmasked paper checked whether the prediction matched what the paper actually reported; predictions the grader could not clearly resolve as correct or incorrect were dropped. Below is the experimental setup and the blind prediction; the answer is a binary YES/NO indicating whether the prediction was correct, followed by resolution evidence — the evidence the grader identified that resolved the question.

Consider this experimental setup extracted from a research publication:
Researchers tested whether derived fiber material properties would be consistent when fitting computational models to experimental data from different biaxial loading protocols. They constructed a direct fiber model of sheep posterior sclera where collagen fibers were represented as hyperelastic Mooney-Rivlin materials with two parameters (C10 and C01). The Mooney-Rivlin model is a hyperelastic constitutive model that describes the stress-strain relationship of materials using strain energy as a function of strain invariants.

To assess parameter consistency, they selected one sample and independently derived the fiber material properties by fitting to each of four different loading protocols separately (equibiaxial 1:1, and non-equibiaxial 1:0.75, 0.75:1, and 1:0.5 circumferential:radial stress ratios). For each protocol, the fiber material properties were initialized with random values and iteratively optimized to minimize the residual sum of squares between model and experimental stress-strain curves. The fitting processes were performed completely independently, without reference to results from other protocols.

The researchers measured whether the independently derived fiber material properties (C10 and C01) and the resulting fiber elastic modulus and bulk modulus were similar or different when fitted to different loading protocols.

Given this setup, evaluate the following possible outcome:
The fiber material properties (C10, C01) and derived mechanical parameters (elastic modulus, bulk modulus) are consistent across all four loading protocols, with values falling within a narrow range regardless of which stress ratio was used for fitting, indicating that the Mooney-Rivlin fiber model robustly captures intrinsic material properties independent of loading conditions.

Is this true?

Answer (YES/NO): YES